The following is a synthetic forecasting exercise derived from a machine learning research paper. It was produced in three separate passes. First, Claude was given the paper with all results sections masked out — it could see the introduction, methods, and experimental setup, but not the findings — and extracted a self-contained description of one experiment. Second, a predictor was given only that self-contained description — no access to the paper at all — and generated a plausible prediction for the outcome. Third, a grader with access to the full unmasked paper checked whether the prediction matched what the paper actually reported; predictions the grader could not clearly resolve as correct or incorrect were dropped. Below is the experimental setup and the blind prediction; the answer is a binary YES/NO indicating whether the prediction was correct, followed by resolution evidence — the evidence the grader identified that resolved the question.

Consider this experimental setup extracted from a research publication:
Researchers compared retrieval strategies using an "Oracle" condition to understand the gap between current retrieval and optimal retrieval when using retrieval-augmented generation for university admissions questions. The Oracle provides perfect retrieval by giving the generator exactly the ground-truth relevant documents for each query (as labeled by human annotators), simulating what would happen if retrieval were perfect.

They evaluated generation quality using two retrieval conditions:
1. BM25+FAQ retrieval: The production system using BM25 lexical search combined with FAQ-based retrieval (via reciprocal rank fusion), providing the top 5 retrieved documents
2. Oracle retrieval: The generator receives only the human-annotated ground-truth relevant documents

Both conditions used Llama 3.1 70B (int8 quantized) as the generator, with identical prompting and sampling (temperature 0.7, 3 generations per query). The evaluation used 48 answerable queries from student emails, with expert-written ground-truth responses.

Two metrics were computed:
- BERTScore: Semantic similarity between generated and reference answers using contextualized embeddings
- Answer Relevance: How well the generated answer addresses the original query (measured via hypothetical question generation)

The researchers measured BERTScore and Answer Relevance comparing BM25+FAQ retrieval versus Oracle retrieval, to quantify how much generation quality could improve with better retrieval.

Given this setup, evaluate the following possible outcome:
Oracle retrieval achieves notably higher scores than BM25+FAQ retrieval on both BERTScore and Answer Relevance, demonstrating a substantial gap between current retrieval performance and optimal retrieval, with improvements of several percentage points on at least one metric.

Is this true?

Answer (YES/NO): NO